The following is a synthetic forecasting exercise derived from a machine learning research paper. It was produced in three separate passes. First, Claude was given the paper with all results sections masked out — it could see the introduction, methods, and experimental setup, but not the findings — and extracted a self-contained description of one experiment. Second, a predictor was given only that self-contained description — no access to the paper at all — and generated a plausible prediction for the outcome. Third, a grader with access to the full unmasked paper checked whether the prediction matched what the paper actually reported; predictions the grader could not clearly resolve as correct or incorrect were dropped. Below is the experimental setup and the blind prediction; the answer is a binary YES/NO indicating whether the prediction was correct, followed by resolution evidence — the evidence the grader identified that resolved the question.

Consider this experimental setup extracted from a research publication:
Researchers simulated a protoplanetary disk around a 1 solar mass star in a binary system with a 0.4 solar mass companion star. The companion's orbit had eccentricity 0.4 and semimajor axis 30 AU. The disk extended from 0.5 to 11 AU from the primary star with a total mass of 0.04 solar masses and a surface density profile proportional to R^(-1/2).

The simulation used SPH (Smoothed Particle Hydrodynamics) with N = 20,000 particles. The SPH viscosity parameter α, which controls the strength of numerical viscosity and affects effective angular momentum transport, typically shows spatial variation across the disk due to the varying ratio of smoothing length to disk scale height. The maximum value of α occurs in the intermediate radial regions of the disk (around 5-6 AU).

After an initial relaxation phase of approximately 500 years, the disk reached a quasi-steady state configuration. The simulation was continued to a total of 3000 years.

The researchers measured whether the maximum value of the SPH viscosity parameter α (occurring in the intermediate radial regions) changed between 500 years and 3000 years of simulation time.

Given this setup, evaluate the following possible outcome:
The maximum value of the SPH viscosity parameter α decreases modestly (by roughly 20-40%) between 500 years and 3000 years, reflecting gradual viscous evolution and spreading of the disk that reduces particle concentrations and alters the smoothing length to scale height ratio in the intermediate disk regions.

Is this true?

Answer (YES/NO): YES